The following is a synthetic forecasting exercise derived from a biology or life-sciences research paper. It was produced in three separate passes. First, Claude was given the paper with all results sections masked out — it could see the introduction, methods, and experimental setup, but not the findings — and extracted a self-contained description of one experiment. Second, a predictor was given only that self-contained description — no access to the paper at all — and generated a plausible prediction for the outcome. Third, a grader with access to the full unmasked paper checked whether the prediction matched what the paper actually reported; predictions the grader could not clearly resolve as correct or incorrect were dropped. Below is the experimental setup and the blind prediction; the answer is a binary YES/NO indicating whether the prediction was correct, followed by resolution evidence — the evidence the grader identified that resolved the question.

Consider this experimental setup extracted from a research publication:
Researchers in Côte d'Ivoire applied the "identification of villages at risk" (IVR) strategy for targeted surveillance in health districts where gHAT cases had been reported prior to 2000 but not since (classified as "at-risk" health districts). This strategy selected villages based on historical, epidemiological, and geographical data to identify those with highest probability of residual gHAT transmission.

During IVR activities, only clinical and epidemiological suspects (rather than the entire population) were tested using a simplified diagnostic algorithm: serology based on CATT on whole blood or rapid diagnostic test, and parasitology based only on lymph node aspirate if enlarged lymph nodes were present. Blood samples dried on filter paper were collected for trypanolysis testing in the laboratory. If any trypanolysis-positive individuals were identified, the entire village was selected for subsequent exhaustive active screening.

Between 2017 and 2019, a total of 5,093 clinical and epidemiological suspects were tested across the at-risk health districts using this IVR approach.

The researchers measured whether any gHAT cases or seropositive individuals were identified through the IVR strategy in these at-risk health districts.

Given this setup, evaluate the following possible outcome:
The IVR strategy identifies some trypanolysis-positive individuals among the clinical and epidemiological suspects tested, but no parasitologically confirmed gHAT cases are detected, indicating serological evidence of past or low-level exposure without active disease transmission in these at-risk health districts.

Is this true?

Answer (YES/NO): NO